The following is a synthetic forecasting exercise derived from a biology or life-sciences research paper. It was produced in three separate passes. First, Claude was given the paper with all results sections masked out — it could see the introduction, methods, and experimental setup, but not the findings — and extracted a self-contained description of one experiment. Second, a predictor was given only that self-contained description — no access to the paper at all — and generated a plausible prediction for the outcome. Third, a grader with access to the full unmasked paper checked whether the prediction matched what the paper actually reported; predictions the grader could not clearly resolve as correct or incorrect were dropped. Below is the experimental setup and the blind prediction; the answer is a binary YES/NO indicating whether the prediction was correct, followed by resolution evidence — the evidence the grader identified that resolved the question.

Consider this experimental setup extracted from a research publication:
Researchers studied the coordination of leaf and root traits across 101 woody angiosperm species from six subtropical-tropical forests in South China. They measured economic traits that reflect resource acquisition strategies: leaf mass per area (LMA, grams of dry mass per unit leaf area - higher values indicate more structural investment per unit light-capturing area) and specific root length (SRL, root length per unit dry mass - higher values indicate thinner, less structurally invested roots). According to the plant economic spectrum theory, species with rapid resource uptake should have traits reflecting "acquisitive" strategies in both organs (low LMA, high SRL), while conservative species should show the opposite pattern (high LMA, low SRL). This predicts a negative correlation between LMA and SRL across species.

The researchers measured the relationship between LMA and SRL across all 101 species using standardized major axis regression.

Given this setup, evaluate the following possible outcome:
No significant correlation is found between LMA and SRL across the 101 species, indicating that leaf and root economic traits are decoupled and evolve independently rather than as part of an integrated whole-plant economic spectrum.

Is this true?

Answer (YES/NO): YES